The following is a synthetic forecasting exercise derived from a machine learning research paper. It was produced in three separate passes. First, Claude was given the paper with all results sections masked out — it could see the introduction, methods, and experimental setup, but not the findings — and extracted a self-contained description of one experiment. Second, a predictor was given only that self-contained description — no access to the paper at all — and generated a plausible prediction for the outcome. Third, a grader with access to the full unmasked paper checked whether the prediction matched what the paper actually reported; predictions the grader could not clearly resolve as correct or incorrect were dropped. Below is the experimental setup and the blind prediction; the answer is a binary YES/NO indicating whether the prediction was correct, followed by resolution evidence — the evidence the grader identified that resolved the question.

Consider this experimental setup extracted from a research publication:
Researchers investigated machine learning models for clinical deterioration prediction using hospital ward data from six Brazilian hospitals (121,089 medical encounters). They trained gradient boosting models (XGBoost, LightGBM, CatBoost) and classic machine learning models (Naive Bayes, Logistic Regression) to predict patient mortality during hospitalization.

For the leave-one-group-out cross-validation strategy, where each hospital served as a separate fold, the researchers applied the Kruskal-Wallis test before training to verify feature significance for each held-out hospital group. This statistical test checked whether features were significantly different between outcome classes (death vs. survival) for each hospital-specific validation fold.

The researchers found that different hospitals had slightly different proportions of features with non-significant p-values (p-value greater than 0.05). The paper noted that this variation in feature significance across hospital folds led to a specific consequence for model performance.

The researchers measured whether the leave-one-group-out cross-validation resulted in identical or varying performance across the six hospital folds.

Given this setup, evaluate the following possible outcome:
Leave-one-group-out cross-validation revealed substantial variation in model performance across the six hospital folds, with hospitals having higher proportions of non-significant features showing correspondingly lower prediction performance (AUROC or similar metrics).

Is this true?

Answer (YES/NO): NO